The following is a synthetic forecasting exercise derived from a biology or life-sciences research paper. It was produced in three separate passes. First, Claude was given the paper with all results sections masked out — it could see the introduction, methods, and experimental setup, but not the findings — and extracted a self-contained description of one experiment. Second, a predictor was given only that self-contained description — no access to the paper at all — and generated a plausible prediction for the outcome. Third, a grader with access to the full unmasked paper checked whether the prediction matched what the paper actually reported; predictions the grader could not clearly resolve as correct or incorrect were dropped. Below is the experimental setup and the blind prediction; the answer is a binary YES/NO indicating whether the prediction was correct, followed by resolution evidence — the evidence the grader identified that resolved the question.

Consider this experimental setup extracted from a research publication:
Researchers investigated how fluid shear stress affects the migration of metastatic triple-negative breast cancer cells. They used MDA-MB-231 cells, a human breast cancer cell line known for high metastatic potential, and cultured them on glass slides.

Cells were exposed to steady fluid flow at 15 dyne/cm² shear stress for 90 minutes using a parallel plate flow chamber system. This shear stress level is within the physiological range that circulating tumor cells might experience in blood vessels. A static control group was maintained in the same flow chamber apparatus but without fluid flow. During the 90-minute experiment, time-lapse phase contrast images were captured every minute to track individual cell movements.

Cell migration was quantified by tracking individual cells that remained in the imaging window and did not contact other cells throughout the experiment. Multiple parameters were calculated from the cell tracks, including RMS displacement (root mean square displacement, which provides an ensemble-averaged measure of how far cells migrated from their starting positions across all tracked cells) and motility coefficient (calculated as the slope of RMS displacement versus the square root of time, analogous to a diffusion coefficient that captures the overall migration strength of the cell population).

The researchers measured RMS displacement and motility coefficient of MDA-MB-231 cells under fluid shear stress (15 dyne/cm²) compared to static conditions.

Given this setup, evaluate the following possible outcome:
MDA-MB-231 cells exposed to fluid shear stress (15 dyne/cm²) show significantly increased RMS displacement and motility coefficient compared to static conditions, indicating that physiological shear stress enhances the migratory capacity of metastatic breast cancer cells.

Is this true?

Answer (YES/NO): NO